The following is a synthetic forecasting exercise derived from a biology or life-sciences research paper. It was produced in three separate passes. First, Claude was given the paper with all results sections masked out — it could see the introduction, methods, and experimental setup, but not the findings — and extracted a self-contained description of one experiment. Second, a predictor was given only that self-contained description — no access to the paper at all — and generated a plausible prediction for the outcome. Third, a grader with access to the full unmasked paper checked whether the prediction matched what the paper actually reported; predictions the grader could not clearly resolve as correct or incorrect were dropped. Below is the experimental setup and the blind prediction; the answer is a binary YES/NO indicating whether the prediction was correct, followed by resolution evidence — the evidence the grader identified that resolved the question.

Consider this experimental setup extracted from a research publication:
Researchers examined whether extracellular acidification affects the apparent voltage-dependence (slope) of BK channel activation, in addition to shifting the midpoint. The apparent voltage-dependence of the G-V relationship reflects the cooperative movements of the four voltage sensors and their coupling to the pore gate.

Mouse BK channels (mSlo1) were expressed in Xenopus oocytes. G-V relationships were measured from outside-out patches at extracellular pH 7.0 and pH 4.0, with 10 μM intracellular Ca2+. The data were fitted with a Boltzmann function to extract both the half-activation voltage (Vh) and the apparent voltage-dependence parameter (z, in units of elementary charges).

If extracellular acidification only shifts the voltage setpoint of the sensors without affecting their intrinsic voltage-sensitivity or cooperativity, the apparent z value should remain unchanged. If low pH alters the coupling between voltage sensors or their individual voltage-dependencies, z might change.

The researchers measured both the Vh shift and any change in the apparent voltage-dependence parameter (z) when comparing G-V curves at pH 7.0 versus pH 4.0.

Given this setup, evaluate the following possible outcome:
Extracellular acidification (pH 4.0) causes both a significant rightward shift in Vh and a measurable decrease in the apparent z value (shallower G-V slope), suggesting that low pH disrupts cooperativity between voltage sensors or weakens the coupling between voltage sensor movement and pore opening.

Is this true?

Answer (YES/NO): YES